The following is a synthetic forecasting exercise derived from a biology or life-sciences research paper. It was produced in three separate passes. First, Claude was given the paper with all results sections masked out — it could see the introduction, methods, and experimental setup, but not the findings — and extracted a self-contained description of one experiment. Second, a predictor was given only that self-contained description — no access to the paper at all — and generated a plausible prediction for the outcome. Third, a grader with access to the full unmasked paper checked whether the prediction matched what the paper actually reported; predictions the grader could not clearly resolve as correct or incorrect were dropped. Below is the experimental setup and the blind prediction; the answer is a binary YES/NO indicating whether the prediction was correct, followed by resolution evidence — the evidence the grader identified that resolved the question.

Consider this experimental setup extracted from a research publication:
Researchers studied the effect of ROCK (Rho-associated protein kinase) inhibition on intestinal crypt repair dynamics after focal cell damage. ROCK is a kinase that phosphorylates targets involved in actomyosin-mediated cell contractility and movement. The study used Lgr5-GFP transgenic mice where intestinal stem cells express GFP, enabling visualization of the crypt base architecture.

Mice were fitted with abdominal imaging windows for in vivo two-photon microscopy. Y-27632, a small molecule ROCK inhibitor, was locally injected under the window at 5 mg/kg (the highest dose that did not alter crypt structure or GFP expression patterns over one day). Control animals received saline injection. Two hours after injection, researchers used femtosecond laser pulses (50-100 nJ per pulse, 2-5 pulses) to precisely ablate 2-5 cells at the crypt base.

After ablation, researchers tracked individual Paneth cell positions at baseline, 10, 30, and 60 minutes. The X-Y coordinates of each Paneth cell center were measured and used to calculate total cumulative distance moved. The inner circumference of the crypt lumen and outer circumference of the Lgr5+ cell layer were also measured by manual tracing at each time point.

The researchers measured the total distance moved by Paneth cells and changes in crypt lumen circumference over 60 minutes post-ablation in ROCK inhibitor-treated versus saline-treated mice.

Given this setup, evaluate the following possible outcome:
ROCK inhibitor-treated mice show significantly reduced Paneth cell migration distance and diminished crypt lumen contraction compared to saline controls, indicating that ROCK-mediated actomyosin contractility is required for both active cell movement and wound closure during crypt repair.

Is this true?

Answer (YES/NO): NO